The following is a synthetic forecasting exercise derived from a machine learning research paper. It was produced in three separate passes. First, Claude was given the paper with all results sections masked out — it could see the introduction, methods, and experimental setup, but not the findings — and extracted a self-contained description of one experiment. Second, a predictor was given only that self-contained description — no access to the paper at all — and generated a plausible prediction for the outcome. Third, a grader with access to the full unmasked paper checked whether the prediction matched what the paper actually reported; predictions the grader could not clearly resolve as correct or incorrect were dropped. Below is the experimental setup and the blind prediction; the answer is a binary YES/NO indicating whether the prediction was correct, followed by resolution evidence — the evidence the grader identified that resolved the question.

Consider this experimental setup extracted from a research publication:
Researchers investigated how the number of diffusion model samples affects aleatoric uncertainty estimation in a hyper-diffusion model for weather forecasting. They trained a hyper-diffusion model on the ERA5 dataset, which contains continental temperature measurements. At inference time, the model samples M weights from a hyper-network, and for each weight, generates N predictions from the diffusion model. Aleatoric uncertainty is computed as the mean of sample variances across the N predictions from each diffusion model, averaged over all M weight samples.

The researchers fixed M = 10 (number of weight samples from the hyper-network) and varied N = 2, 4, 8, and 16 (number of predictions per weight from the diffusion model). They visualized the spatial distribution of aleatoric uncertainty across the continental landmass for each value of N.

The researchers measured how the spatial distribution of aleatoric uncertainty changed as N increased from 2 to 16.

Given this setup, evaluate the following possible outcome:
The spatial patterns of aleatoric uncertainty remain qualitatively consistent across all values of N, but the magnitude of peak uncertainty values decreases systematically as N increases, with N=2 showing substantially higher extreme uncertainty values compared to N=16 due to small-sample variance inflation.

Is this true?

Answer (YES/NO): NO